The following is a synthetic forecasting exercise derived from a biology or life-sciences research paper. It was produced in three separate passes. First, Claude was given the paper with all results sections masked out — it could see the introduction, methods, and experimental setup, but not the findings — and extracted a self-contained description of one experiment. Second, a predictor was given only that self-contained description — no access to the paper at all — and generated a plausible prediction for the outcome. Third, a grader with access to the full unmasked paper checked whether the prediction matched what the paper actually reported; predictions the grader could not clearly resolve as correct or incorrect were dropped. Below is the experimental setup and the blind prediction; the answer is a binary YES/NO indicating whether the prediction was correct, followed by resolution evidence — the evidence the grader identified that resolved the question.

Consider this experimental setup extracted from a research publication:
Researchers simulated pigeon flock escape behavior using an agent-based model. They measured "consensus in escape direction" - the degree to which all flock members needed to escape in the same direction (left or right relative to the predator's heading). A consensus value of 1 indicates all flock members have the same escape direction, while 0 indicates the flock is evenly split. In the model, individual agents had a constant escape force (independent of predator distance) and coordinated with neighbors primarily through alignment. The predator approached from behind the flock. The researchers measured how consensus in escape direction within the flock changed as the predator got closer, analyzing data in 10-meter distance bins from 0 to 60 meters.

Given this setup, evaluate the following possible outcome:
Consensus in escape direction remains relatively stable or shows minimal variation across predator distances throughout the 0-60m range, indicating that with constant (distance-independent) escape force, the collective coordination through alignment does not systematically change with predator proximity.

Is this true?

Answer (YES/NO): NO